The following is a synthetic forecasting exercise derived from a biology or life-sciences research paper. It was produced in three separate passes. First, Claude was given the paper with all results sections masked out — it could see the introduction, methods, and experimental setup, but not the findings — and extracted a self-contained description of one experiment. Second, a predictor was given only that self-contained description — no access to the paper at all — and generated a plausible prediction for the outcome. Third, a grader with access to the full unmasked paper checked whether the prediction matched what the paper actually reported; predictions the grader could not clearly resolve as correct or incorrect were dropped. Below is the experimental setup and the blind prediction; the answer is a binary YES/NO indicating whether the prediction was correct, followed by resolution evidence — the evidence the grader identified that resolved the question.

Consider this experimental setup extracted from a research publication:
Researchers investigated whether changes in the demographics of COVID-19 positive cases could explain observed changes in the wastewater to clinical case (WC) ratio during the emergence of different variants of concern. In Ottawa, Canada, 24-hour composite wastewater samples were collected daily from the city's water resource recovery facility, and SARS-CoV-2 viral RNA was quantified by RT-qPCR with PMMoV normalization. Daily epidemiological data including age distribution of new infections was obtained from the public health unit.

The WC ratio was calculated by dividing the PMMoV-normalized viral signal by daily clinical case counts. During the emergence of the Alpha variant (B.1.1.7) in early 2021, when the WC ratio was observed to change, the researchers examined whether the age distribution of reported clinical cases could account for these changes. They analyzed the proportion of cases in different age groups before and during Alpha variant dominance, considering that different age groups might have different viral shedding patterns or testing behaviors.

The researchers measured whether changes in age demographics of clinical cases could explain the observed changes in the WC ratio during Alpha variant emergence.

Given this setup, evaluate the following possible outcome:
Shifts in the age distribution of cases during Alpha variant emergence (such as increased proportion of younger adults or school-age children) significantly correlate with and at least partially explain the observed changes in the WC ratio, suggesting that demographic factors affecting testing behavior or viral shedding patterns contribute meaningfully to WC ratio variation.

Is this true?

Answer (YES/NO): NO